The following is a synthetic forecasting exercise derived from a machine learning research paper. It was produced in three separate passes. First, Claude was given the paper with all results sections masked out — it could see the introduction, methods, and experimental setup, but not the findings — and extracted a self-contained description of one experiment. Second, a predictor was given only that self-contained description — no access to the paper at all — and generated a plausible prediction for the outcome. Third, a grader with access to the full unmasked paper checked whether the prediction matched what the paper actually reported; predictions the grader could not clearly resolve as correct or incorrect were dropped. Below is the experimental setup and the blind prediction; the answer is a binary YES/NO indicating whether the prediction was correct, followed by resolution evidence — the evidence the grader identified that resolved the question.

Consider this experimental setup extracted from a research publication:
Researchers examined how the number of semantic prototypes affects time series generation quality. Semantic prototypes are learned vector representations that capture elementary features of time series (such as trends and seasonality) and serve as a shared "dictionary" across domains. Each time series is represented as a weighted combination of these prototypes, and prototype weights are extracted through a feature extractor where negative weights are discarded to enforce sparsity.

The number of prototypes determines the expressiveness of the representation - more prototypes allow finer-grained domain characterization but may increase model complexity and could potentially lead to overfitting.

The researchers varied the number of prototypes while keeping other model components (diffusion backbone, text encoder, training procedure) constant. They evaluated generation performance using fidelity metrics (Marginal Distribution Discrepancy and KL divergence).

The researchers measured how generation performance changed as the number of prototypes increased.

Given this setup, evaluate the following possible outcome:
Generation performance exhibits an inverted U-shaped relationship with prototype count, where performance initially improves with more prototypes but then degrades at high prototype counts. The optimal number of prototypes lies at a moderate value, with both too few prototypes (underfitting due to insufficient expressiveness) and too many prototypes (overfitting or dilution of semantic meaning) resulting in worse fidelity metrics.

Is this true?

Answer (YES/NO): NO